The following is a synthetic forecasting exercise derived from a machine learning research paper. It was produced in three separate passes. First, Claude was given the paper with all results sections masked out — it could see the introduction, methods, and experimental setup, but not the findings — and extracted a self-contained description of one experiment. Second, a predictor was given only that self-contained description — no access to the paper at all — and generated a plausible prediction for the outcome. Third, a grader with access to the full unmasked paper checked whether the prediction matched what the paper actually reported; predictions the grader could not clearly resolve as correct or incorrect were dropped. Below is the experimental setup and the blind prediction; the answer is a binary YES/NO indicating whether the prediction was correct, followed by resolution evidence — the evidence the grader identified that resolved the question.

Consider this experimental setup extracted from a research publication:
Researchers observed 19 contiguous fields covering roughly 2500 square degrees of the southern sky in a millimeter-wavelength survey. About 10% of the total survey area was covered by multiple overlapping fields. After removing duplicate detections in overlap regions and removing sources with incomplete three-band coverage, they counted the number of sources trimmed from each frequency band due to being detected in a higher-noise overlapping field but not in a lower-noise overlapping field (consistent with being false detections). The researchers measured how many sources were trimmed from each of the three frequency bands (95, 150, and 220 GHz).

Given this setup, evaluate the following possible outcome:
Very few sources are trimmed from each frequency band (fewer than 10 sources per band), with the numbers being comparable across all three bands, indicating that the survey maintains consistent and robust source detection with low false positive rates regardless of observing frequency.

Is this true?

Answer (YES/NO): NO